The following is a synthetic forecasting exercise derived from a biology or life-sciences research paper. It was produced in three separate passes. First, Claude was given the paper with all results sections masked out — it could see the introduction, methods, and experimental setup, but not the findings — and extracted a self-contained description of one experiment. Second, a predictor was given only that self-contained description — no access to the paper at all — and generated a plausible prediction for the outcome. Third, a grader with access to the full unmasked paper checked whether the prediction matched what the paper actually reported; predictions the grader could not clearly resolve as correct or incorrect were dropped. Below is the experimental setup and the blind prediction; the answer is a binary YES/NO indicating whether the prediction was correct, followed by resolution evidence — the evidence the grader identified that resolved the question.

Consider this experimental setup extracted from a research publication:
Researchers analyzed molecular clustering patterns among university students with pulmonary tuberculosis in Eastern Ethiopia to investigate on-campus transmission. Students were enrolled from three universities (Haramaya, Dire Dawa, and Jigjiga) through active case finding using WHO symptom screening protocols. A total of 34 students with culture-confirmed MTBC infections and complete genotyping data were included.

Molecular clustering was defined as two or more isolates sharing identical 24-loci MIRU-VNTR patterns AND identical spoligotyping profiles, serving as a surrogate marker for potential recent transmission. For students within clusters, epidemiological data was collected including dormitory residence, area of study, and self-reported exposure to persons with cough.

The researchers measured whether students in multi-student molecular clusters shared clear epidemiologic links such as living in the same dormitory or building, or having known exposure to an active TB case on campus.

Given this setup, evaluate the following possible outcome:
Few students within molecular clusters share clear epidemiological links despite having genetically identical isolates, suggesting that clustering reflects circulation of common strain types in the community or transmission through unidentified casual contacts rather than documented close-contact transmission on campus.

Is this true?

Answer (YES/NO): YES